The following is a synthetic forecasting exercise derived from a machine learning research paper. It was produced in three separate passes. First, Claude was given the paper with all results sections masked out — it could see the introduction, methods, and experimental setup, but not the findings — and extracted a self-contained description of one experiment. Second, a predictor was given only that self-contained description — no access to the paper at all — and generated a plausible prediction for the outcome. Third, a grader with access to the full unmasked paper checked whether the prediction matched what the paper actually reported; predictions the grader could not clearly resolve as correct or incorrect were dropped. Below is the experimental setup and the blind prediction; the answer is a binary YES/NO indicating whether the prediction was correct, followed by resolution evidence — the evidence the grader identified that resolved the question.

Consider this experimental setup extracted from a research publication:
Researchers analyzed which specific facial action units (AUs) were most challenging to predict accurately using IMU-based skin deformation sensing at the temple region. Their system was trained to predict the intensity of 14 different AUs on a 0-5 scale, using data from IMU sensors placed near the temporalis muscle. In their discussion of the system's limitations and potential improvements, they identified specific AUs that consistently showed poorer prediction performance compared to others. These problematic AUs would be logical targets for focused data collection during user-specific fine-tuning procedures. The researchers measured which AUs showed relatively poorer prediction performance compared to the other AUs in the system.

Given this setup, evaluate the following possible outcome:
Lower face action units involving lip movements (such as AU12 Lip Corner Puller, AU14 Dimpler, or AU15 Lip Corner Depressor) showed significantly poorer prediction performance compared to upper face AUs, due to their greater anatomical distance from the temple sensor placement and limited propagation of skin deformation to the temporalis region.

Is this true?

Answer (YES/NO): NO